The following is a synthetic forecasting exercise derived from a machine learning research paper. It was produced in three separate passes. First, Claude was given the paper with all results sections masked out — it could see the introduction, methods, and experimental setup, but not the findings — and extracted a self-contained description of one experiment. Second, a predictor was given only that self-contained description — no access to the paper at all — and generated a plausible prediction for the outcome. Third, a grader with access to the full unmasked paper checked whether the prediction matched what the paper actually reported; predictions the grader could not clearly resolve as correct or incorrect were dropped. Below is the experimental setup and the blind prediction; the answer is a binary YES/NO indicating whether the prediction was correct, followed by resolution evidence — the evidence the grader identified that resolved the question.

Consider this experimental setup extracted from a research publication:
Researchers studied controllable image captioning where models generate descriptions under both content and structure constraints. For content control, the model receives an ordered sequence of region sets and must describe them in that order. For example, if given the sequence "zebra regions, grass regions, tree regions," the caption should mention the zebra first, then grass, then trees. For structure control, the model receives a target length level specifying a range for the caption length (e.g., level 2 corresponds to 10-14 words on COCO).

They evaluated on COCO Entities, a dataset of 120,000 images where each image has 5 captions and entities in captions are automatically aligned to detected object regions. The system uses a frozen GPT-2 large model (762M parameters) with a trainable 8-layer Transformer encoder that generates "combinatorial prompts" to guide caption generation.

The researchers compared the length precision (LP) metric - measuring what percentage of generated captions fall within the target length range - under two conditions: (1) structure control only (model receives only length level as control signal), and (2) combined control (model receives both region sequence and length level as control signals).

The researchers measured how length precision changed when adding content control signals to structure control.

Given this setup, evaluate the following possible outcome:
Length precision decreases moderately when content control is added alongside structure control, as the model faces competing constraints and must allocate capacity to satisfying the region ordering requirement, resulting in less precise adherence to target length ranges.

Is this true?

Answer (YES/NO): YES